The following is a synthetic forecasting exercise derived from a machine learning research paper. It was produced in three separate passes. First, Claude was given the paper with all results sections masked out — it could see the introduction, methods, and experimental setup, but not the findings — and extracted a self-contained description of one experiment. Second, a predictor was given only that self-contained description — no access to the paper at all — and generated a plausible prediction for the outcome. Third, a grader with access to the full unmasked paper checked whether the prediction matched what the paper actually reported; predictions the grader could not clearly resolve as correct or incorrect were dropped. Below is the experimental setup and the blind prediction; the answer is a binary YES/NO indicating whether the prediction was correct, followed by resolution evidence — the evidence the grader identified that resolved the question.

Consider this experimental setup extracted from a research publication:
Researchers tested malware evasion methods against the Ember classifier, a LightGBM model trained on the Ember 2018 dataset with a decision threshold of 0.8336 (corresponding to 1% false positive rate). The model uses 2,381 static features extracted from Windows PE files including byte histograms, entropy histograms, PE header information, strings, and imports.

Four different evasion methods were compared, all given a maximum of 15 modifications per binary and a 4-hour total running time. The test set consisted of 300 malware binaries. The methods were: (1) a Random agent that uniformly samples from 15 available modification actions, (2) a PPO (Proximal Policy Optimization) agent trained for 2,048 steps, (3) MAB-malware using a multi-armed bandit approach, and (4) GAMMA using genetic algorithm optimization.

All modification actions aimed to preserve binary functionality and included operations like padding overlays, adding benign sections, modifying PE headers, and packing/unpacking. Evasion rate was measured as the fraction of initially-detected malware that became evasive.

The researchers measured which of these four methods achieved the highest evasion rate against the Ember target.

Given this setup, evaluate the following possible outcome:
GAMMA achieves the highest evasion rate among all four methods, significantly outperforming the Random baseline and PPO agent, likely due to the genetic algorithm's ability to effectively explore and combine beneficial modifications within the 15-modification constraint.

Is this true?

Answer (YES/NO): NO